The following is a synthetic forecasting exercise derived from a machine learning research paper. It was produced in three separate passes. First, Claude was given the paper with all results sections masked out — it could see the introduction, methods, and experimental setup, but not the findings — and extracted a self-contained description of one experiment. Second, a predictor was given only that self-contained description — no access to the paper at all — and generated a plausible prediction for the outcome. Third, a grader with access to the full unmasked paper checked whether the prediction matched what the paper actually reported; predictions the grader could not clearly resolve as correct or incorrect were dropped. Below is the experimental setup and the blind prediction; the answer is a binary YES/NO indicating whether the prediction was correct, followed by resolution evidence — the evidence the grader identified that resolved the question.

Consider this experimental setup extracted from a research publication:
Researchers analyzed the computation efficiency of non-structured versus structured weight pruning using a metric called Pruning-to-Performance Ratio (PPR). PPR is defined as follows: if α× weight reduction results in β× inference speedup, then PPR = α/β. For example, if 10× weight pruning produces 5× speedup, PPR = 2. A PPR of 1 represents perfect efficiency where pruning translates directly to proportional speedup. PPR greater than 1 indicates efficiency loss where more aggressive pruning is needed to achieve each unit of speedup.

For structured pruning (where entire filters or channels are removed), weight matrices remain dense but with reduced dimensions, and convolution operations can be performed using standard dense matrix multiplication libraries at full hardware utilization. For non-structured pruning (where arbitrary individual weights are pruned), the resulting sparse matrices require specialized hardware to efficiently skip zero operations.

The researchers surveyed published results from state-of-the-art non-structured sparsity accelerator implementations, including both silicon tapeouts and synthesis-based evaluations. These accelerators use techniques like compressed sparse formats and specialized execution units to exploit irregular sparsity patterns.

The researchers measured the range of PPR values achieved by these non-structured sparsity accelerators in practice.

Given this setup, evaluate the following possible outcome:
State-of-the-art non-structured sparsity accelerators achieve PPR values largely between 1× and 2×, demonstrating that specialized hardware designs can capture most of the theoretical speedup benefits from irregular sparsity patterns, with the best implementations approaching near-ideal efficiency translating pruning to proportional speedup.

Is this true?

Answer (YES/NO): NO